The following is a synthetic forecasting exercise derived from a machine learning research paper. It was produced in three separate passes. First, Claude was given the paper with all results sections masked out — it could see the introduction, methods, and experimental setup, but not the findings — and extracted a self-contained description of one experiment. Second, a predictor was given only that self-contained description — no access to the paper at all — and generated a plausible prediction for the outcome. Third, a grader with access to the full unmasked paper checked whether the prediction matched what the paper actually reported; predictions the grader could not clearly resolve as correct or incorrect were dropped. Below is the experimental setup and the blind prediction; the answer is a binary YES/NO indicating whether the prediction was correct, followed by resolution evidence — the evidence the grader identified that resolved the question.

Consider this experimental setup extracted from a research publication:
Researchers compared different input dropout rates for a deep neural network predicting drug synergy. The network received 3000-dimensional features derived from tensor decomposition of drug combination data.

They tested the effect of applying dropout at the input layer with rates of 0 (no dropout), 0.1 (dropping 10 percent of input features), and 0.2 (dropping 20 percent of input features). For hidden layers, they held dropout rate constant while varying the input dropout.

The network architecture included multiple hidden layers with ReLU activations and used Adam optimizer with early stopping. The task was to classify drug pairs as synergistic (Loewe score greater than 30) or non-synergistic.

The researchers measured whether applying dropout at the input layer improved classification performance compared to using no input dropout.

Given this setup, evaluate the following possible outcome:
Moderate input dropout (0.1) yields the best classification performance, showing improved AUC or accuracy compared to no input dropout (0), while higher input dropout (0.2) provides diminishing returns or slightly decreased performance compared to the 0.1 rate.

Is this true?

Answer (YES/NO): NO